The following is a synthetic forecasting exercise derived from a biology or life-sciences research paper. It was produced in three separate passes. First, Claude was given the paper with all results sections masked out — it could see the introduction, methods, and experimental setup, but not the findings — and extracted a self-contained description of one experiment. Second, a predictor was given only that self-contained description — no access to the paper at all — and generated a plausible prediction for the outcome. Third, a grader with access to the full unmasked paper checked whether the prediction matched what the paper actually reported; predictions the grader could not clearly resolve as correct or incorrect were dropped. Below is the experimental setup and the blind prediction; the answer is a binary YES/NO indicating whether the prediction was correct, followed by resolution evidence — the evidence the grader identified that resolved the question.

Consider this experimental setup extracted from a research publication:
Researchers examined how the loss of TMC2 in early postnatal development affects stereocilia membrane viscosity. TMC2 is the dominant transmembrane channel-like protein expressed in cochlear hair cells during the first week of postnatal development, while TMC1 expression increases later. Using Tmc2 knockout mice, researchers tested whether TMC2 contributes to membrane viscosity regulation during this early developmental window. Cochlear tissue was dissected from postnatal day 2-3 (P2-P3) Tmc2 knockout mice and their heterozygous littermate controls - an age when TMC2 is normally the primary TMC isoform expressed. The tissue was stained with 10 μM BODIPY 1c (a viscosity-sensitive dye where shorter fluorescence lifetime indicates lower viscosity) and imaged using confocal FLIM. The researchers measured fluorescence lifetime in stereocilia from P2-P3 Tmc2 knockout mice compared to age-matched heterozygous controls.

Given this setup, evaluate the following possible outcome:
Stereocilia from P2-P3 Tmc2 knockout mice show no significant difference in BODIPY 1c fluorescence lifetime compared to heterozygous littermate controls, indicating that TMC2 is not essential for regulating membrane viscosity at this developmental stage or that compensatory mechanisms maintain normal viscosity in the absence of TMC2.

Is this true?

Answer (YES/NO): NO